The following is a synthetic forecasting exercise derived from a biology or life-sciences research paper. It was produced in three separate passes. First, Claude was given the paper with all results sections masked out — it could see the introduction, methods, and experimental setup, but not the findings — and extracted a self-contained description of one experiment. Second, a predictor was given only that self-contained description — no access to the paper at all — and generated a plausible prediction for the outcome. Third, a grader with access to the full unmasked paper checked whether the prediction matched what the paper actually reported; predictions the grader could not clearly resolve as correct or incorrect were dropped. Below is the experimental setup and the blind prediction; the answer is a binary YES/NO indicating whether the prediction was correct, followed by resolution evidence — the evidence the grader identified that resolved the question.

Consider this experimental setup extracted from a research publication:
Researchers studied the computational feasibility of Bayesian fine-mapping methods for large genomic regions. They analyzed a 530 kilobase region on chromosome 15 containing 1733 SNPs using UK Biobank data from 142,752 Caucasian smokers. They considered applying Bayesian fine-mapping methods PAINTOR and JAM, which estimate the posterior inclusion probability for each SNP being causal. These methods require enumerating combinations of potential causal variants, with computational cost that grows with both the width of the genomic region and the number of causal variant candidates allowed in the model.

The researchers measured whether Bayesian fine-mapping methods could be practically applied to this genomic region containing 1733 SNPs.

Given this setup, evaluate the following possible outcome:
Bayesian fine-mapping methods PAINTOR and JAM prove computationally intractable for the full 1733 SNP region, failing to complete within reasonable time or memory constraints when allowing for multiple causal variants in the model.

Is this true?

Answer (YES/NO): YES